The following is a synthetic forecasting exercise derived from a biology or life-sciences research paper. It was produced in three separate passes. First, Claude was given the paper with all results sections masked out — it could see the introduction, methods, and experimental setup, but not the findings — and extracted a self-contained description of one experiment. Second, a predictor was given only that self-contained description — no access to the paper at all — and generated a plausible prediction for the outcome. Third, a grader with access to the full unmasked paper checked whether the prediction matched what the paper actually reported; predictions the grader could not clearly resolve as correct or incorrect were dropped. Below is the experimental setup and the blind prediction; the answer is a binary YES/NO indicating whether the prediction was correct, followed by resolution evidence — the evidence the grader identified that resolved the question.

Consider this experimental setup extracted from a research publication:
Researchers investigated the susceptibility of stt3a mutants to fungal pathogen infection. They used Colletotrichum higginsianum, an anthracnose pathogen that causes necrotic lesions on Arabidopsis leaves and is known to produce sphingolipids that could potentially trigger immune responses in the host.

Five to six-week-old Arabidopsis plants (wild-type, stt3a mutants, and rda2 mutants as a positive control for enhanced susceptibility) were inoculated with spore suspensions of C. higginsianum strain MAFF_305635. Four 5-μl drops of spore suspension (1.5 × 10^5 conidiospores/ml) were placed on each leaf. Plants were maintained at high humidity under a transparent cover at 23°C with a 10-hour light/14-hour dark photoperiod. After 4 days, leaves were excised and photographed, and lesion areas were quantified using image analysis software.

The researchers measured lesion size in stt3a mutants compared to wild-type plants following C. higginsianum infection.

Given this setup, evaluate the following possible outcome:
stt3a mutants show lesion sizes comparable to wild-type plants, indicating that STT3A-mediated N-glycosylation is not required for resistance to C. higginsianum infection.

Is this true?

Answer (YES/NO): NO